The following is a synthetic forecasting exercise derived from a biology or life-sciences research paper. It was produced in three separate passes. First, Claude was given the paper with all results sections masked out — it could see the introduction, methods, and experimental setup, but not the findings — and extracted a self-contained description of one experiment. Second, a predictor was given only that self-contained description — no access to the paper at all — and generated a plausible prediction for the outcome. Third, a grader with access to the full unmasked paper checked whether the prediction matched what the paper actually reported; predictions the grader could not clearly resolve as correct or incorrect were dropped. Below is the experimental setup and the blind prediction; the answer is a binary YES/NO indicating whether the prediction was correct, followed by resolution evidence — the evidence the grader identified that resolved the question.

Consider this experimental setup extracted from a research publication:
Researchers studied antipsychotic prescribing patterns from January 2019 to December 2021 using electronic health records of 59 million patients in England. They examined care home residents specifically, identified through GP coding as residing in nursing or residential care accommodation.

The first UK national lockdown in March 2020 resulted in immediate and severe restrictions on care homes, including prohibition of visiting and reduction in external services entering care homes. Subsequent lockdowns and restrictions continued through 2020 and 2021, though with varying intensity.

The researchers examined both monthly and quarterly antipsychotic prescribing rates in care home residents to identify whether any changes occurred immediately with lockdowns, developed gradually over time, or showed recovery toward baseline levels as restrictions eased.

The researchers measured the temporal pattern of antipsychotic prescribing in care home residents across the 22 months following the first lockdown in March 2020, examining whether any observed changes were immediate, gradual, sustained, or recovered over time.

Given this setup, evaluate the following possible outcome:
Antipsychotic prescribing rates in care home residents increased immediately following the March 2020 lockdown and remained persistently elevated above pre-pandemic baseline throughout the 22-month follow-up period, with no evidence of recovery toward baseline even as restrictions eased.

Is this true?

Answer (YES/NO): NO